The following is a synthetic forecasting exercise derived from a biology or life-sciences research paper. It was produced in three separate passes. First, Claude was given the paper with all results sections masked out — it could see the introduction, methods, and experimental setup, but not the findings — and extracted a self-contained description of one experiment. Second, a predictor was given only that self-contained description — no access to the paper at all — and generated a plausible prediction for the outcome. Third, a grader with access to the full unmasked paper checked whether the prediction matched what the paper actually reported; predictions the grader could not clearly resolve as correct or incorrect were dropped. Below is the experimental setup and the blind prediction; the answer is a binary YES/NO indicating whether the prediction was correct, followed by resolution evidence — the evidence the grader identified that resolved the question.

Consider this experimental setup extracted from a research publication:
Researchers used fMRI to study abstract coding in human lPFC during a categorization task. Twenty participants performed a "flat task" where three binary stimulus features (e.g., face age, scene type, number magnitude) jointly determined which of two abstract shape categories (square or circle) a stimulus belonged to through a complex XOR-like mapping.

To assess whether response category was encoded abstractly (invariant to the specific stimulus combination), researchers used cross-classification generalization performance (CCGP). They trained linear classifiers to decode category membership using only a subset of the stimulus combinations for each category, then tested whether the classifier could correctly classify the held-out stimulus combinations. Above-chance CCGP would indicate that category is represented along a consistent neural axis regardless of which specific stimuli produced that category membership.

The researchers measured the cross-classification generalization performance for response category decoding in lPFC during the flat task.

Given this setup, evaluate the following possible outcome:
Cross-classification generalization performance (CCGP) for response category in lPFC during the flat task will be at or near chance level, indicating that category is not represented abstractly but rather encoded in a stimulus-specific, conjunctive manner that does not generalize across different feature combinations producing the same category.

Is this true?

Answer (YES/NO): NO